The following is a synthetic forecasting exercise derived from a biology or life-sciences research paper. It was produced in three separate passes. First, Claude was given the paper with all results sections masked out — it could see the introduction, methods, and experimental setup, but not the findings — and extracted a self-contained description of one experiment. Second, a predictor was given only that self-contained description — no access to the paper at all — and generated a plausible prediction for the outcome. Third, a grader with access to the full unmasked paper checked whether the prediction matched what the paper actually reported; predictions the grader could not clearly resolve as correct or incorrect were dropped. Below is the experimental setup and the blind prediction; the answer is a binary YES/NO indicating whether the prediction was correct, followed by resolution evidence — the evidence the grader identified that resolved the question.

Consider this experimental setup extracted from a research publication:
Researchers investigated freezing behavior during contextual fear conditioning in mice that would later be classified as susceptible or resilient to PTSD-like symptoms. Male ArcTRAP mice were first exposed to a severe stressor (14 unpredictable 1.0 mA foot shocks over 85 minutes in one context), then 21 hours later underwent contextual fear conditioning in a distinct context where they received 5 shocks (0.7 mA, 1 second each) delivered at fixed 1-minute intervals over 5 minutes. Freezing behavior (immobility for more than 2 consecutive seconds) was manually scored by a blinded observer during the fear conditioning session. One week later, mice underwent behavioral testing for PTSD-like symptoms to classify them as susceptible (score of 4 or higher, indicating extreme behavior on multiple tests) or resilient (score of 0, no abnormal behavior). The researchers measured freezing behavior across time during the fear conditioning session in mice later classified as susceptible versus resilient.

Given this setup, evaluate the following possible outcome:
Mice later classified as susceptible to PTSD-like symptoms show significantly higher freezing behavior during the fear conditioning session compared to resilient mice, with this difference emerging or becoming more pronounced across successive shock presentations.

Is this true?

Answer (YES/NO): NO